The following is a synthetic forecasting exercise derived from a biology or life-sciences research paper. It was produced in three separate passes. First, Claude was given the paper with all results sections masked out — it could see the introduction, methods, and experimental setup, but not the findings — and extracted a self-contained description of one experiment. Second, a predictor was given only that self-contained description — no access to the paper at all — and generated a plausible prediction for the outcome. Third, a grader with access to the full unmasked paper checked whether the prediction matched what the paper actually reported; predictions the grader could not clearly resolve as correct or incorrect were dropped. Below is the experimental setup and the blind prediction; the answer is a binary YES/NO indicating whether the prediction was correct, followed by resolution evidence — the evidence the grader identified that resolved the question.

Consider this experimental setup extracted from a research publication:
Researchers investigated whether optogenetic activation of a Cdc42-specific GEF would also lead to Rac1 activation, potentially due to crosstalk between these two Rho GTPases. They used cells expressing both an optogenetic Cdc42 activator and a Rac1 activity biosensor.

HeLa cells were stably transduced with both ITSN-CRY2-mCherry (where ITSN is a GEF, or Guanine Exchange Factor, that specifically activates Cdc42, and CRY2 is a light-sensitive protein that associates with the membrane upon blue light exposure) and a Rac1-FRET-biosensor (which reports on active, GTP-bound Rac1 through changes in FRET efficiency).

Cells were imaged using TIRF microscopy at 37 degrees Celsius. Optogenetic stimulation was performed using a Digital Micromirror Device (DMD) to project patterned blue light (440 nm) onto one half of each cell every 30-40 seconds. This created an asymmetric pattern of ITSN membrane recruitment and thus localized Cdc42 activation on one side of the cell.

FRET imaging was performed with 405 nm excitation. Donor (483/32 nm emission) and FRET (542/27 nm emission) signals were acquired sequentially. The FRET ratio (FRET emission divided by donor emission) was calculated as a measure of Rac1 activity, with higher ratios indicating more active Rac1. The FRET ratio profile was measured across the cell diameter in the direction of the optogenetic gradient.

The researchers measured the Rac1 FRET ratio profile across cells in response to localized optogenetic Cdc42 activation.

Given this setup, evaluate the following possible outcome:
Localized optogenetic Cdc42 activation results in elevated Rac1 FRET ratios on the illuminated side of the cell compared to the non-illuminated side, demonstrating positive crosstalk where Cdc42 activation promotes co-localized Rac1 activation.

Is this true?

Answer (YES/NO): YES